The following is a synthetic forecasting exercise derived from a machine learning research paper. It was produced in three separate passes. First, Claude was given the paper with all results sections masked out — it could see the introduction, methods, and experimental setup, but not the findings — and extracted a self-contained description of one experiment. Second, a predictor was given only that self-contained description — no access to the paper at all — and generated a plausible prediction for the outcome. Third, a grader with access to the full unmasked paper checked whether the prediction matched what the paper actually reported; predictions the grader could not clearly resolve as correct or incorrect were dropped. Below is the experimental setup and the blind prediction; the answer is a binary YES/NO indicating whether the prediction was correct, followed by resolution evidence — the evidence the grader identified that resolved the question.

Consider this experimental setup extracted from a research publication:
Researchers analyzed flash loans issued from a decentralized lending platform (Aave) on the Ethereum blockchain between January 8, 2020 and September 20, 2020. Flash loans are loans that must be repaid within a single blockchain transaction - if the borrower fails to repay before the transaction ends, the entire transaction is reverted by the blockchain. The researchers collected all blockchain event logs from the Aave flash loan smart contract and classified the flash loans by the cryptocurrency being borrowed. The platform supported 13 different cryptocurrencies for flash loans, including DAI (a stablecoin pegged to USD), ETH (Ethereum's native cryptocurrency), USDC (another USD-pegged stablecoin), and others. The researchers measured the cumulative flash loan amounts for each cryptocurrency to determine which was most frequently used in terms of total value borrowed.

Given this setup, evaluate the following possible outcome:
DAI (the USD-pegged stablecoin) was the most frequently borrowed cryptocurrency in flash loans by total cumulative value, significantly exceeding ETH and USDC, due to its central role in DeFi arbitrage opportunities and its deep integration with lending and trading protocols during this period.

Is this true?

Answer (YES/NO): YES